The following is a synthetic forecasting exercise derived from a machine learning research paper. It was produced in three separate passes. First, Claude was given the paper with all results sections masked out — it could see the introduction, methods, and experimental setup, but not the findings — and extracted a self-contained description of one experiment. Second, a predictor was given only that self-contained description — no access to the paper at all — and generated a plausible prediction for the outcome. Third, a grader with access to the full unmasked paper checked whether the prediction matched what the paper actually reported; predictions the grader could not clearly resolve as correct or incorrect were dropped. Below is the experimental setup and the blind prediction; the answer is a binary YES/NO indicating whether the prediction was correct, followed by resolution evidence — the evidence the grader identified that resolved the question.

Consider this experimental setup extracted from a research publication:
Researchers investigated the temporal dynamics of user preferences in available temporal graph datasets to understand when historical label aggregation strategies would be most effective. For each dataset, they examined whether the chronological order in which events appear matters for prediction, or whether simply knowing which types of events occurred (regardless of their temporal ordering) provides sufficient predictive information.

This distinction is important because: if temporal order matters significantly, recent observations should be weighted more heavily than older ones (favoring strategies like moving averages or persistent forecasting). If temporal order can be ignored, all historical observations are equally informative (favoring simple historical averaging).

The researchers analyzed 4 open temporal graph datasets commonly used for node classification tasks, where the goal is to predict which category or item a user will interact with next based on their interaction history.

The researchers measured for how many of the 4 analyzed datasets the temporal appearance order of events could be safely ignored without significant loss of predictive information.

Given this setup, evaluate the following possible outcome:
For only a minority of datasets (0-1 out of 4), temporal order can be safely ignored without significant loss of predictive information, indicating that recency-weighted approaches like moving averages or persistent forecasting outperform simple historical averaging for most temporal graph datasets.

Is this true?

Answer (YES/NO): NO